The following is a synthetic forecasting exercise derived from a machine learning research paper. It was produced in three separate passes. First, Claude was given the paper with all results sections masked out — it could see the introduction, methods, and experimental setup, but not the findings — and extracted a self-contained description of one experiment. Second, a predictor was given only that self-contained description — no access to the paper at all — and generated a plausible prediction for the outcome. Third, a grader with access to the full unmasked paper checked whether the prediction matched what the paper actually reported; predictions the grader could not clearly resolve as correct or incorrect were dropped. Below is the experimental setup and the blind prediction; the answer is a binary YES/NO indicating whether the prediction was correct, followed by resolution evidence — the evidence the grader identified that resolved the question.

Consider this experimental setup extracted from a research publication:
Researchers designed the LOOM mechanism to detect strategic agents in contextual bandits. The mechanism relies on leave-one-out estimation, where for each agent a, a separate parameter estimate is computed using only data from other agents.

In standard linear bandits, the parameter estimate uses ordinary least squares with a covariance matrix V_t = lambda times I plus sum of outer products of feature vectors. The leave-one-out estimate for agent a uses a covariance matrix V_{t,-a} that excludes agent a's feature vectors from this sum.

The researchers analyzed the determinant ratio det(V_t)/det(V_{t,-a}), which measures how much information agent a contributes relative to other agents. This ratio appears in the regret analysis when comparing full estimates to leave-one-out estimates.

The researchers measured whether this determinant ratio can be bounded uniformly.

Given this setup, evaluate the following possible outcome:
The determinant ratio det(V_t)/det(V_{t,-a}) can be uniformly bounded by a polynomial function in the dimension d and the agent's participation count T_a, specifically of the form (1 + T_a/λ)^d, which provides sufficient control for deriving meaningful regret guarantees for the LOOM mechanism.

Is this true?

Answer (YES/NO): NO